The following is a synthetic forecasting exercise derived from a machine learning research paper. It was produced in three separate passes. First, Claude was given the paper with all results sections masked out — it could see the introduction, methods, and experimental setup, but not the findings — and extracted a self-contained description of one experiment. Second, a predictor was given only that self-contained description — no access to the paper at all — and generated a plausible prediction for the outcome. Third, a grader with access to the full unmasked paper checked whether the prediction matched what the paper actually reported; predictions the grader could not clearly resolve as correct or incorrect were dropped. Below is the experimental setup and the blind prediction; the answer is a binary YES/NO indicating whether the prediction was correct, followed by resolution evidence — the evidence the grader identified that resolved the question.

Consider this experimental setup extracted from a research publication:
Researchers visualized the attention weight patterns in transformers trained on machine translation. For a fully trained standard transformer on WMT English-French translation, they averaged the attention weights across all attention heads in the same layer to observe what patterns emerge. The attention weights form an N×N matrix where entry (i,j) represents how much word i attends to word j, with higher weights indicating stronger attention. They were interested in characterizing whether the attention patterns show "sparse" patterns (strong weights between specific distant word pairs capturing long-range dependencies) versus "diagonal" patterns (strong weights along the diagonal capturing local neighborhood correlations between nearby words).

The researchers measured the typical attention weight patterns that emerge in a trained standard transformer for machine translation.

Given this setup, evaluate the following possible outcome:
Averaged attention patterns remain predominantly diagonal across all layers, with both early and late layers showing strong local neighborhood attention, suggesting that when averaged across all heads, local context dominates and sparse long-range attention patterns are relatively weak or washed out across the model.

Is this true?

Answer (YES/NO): NO